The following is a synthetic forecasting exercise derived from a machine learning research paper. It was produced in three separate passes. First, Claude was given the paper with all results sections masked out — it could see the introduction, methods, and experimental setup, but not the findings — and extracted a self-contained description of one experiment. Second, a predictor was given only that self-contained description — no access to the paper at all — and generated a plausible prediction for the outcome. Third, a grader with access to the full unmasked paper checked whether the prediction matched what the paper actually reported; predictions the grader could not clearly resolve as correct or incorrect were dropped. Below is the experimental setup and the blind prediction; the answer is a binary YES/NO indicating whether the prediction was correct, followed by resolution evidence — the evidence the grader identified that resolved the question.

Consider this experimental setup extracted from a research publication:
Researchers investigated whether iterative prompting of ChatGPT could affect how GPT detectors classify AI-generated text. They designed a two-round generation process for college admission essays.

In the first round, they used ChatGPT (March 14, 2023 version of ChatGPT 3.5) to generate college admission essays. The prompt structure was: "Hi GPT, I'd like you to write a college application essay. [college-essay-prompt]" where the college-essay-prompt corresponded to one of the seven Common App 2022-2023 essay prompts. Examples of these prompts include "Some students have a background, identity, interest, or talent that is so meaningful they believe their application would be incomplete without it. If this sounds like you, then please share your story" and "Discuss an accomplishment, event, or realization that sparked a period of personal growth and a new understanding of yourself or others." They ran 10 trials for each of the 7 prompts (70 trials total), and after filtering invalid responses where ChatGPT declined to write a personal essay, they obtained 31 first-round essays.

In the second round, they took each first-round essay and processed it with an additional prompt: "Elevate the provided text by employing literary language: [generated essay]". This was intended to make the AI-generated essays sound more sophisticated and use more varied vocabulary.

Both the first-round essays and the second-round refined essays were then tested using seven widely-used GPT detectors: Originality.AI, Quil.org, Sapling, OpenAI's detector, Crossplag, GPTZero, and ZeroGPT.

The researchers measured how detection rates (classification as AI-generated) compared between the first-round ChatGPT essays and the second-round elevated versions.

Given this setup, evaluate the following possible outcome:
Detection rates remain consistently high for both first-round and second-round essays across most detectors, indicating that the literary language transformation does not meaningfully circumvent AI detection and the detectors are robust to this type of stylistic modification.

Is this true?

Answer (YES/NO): NO